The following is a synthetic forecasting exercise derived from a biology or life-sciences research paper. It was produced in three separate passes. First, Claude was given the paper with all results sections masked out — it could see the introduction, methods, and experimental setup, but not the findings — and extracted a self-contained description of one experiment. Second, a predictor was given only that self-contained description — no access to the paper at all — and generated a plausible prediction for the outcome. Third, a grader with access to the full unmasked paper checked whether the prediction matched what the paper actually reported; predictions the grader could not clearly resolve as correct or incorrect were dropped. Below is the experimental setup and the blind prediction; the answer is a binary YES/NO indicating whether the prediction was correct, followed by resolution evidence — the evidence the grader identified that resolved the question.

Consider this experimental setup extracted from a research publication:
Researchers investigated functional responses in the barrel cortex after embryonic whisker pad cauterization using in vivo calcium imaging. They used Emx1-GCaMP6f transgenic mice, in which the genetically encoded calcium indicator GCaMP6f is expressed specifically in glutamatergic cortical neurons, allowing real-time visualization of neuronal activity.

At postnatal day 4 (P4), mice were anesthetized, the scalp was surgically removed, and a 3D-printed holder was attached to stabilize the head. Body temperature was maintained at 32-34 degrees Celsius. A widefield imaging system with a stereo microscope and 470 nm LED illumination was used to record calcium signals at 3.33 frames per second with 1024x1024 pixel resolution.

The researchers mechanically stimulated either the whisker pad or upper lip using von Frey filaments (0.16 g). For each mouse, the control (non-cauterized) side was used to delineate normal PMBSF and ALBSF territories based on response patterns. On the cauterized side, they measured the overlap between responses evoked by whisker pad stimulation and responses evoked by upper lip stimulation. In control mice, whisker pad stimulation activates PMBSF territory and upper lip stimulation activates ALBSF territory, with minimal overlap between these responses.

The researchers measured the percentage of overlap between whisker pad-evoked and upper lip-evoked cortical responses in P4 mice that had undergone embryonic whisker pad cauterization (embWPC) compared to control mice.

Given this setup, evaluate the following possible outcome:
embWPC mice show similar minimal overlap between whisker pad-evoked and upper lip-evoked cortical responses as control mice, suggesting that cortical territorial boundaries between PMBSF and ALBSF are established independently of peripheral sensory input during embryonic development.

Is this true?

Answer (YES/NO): NO